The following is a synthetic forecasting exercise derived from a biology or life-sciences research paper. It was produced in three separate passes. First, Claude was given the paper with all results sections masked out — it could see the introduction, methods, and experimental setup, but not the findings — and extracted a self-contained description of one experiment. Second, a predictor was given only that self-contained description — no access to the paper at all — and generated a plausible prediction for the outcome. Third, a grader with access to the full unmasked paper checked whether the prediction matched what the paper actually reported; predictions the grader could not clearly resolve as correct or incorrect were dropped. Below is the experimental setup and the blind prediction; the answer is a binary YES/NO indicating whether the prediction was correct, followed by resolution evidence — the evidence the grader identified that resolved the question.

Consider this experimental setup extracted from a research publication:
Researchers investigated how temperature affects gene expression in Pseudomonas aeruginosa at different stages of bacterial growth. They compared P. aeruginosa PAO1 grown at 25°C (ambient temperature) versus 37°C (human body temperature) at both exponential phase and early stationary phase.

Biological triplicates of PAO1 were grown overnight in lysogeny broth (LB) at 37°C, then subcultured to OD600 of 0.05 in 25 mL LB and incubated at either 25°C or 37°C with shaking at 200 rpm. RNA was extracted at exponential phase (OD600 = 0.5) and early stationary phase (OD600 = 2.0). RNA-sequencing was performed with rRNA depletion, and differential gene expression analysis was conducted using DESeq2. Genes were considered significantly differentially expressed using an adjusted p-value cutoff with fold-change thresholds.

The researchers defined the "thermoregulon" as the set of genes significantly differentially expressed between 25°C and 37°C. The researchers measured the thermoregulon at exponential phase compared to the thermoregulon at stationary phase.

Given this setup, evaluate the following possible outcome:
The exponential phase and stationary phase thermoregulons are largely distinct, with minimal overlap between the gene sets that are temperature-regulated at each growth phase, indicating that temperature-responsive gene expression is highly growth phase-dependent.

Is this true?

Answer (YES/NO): YES